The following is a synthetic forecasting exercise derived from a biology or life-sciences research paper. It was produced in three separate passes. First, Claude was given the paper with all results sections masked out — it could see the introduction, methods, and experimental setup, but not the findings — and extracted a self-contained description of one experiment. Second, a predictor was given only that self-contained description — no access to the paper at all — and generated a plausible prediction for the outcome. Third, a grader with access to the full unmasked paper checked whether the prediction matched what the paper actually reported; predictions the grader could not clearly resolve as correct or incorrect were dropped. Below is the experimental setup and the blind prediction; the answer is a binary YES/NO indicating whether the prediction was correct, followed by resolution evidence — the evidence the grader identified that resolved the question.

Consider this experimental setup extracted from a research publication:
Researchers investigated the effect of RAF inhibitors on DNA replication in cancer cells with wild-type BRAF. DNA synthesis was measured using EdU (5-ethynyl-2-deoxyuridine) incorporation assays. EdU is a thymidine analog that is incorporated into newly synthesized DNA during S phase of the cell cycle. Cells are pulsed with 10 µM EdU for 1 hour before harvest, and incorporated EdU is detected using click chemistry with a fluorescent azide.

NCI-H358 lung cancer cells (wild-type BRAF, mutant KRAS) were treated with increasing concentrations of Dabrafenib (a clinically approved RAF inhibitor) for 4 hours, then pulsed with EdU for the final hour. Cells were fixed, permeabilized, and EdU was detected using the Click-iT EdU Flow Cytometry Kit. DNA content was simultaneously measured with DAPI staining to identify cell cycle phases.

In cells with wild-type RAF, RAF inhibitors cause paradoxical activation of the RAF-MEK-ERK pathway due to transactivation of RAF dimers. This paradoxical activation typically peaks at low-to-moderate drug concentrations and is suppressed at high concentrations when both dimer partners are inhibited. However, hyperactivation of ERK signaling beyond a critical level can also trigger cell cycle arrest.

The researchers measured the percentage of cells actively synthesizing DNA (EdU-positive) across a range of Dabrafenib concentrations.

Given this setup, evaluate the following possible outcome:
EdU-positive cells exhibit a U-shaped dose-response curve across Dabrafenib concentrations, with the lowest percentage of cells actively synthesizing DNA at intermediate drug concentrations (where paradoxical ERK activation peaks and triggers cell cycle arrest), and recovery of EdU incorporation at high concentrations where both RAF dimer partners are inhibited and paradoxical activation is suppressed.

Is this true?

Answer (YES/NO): NO